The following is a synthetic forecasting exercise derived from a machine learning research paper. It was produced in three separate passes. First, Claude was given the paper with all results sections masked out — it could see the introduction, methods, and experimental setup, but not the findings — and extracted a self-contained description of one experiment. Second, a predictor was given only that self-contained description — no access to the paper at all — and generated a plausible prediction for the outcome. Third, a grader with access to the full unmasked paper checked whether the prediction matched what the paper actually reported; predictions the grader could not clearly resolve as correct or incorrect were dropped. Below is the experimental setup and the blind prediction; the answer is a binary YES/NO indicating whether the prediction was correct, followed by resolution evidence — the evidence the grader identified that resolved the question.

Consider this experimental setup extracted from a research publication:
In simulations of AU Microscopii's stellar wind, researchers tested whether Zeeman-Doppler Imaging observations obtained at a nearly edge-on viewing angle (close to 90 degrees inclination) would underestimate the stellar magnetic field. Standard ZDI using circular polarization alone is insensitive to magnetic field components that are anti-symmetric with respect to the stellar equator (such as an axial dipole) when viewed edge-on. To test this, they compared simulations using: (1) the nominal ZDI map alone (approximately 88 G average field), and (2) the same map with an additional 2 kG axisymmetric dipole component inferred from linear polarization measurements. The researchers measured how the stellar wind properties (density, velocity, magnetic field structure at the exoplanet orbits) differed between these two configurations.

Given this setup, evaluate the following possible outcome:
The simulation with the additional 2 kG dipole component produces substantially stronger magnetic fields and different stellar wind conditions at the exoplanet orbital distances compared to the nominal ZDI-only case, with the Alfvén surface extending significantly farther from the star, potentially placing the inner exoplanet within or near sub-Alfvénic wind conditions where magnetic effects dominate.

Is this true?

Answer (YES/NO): YES